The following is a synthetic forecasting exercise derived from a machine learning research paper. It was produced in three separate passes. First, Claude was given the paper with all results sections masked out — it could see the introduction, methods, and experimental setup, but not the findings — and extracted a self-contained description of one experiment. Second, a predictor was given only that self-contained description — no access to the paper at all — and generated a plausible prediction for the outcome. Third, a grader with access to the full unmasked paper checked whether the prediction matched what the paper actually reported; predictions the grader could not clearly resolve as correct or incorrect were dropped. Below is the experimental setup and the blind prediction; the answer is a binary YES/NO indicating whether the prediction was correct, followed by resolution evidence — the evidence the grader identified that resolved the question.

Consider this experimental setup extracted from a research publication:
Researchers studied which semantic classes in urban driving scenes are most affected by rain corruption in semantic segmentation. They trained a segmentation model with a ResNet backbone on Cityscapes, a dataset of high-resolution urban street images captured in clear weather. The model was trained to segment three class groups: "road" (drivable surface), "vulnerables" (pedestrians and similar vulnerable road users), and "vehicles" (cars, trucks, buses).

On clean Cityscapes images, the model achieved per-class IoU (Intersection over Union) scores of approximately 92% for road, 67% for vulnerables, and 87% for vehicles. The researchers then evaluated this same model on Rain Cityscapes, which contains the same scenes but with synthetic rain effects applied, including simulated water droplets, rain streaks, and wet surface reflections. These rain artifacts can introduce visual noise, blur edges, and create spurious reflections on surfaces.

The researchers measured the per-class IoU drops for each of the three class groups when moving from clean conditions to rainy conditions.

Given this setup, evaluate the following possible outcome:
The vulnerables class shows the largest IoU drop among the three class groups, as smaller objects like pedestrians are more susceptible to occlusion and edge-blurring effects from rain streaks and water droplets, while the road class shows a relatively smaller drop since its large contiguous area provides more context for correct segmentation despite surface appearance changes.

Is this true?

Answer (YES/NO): NO